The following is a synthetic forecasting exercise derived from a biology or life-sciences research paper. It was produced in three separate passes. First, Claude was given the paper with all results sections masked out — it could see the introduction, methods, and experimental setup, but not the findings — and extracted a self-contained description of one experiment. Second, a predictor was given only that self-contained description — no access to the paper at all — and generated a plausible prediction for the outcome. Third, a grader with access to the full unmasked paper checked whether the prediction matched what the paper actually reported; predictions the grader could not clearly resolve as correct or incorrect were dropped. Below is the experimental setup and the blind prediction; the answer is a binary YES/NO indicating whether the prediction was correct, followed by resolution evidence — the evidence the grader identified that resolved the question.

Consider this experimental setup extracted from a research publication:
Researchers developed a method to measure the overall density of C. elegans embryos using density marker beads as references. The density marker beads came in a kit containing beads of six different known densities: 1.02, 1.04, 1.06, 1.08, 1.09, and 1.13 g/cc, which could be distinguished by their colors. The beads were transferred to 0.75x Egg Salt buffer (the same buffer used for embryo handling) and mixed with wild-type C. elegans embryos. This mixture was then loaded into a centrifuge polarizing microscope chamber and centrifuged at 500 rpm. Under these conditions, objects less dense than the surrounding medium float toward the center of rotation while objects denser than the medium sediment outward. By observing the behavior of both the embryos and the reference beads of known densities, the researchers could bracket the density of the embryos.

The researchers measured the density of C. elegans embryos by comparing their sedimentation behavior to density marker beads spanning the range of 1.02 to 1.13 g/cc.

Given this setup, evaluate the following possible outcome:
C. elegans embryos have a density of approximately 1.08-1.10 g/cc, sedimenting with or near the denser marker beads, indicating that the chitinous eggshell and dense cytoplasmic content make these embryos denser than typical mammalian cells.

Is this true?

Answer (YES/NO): NO